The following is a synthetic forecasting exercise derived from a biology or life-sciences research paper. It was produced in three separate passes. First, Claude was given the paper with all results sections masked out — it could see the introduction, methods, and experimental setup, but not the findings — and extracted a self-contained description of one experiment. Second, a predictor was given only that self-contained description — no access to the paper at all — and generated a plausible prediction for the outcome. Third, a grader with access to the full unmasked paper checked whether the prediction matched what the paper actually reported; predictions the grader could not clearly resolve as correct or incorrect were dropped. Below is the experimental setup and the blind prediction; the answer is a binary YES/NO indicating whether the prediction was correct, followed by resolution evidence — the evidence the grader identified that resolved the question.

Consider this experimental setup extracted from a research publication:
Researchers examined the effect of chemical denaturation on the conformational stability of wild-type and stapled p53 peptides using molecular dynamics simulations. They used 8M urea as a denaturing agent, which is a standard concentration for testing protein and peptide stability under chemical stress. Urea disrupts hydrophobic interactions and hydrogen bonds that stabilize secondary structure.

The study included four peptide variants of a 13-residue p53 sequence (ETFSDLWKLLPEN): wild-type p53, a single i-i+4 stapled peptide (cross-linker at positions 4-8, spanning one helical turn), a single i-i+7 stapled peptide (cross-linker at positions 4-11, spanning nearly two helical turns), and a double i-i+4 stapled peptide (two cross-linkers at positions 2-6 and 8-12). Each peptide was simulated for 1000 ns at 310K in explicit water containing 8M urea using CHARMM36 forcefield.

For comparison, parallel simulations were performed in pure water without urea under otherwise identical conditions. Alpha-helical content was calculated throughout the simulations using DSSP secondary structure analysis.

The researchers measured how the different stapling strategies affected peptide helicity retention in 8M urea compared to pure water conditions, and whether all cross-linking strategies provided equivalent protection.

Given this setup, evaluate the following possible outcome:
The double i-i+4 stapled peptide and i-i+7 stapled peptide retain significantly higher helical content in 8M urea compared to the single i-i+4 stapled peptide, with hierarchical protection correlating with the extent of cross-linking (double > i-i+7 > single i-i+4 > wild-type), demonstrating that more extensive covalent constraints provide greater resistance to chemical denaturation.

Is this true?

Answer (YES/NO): NO